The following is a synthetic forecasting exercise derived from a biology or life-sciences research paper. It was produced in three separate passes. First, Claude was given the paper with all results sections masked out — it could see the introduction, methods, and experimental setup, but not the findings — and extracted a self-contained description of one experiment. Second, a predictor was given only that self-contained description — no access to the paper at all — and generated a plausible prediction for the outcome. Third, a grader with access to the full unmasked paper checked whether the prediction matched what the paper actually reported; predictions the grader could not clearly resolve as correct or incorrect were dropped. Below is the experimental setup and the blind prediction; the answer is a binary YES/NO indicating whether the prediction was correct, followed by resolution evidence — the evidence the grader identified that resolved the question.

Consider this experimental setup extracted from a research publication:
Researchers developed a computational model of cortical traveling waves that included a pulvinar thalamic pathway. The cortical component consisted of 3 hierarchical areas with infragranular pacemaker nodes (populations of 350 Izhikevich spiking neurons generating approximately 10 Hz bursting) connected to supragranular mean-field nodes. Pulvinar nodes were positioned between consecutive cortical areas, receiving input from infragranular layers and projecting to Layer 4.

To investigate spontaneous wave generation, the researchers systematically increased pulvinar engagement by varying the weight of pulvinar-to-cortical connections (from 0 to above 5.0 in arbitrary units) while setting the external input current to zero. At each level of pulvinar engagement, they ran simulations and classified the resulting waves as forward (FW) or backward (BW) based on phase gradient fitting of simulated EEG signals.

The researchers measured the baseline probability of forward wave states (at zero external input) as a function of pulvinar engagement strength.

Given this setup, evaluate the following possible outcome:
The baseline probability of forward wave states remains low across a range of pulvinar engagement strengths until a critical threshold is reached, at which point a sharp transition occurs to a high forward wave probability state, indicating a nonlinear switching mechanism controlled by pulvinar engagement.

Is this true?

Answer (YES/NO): NO